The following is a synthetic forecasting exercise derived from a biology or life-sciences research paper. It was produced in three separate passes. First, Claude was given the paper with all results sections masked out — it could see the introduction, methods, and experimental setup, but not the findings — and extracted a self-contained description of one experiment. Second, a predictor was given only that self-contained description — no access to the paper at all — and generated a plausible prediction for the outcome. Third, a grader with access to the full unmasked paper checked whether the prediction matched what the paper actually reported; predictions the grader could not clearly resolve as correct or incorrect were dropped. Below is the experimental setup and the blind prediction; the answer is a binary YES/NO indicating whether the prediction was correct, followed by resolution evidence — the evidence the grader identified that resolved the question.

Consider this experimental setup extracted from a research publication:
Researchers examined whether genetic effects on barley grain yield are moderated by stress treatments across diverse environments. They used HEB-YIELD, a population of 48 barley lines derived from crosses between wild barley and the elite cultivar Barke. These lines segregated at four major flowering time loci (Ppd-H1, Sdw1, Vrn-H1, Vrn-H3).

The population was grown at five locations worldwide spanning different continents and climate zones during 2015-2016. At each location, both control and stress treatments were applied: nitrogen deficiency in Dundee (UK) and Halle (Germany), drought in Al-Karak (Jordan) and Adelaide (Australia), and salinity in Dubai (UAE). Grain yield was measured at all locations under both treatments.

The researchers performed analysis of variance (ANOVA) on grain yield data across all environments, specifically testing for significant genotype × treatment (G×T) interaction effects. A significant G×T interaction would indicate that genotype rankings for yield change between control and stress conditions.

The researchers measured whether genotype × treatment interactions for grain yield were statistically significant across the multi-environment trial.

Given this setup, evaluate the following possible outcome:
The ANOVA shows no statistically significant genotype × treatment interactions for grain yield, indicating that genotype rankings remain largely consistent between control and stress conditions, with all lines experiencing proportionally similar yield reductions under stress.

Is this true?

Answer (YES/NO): NO